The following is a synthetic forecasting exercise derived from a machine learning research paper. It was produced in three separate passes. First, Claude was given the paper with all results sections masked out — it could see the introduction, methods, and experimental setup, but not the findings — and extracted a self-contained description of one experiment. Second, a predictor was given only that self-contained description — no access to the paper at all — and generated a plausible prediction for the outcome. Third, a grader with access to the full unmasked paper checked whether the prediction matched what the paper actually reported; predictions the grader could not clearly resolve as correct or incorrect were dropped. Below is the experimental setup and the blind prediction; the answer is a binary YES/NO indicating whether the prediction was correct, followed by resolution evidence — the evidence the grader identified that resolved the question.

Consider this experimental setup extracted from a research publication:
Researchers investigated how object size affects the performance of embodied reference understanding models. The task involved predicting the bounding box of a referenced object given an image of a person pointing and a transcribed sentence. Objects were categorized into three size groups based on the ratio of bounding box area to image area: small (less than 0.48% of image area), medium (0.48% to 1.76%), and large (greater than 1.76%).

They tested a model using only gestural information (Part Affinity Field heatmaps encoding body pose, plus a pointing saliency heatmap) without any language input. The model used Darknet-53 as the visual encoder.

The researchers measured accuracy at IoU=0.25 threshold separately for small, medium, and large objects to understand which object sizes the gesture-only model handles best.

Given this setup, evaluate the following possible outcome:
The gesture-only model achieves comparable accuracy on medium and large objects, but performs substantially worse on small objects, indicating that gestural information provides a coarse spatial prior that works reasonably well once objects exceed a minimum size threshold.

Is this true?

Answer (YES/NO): YES